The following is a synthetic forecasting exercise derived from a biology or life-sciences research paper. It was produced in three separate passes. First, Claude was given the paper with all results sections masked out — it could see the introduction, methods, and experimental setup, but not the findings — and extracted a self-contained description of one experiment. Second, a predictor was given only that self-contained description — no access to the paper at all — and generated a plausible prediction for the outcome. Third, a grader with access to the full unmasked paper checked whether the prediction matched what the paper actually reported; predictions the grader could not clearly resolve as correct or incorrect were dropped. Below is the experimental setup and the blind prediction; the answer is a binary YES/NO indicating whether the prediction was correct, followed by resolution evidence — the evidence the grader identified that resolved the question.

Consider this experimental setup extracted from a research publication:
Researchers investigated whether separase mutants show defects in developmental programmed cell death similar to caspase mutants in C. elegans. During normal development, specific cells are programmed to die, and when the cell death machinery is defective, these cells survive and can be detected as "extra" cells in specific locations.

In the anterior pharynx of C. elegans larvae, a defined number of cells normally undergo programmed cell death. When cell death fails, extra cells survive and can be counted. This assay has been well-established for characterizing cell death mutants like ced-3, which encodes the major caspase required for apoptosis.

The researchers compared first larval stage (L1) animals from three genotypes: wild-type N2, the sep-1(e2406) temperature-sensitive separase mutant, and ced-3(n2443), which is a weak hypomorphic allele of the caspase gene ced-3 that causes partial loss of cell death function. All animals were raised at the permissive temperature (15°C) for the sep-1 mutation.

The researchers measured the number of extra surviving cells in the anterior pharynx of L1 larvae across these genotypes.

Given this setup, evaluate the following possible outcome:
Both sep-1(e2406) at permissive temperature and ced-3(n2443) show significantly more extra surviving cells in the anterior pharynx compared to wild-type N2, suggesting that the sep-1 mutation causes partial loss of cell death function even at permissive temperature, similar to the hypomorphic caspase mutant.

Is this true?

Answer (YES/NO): YES